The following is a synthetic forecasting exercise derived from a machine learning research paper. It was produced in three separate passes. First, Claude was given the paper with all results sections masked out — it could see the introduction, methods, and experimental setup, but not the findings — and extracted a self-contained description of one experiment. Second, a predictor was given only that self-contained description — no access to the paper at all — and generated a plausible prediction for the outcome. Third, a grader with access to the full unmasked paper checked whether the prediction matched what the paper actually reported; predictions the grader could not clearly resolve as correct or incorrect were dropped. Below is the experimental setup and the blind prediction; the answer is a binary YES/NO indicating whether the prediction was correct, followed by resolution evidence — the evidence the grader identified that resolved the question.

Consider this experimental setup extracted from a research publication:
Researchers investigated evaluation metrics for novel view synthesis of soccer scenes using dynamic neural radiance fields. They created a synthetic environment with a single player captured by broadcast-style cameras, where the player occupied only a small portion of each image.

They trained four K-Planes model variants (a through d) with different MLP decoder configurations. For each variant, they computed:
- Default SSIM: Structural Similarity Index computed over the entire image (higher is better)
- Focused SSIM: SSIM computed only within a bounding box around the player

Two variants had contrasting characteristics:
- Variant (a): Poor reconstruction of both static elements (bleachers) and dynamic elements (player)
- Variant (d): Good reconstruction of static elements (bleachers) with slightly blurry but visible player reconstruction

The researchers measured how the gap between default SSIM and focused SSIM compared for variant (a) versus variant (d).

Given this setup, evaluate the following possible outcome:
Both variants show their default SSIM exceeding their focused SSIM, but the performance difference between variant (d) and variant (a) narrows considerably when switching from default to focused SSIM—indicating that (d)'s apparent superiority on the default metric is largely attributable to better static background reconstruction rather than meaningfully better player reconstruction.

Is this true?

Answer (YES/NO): NO